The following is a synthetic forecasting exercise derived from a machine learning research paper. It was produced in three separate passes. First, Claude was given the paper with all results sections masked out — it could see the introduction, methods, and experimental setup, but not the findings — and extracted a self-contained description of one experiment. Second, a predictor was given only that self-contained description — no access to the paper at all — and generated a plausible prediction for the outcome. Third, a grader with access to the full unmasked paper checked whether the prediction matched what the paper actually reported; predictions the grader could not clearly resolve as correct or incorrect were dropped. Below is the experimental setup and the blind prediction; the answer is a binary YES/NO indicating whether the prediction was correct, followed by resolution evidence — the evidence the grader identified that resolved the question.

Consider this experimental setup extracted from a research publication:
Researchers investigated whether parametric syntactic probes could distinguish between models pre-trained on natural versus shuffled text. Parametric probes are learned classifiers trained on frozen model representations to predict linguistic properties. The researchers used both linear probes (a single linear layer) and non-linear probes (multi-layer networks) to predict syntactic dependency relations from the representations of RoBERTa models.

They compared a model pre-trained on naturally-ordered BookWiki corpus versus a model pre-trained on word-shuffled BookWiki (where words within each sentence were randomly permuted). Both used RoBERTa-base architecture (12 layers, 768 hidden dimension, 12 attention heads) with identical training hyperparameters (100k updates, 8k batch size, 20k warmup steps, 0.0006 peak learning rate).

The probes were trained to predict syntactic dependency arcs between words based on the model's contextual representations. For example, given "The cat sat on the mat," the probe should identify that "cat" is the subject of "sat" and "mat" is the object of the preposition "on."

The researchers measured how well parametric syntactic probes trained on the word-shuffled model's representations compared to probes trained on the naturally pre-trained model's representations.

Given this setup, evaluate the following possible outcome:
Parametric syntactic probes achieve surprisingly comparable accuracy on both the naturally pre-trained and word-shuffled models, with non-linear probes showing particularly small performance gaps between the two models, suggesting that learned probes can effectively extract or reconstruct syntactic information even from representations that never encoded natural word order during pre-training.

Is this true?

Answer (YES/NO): NO